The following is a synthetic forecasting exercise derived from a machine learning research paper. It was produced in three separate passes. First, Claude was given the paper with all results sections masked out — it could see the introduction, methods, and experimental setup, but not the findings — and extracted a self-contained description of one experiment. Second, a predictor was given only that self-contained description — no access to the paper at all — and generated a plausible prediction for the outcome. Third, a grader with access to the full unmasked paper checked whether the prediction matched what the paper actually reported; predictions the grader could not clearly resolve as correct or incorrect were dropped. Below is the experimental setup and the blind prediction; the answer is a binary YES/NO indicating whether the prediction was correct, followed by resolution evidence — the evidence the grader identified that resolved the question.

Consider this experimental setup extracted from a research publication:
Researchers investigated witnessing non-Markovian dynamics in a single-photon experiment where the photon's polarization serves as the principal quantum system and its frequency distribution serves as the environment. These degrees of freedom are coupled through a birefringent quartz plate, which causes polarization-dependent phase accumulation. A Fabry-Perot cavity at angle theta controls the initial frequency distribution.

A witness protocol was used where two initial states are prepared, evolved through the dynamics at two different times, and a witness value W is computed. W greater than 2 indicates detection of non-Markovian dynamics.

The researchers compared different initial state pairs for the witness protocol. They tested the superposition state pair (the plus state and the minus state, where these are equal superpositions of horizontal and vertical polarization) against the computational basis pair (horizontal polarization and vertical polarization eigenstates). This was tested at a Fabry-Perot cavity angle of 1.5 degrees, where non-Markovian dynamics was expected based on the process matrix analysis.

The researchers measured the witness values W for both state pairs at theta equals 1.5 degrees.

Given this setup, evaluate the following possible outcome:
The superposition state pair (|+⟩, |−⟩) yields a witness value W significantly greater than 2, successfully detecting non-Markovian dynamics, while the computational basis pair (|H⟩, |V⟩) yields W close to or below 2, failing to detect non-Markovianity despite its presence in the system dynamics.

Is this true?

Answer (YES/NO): YES